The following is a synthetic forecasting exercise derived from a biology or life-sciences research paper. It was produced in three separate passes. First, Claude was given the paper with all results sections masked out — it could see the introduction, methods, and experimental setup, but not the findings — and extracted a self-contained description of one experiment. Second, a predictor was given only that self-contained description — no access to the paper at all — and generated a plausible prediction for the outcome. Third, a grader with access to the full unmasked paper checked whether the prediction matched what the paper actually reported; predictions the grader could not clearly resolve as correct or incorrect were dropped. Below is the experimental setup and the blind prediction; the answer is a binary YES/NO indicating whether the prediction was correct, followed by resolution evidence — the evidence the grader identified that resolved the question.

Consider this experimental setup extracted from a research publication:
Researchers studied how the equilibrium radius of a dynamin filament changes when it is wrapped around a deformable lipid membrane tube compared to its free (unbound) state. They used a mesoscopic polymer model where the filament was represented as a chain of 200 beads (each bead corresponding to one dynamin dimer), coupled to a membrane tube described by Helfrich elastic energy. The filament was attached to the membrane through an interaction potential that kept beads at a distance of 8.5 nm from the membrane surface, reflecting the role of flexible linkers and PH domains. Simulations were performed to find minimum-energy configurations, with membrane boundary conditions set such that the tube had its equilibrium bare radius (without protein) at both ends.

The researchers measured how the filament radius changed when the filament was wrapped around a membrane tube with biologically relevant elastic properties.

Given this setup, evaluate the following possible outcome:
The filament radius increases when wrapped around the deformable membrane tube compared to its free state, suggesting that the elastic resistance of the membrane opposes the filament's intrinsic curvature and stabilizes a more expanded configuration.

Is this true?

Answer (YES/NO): YES